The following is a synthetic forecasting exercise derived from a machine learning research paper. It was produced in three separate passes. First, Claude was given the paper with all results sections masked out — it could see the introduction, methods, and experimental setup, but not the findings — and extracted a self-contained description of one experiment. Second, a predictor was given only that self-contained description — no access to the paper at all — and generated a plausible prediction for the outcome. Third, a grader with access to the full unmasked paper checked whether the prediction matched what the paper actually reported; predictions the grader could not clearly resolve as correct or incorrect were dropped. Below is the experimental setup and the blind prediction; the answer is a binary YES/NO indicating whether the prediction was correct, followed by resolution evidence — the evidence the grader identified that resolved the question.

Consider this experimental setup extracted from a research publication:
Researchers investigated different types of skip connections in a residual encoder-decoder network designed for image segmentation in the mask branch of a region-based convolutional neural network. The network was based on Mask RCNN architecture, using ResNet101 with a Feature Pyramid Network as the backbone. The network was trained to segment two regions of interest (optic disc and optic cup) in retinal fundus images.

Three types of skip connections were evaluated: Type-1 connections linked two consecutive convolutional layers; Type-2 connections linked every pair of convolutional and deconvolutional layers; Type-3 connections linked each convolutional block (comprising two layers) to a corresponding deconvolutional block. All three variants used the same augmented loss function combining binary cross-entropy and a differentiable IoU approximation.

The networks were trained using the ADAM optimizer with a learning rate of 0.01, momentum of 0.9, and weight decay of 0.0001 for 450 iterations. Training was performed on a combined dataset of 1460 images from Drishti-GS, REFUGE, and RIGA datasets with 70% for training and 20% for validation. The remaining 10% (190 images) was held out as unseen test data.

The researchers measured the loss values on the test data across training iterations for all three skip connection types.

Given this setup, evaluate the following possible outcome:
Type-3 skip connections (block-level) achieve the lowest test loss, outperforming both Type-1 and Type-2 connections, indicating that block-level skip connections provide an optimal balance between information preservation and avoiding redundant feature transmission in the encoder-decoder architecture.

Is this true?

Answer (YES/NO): YES